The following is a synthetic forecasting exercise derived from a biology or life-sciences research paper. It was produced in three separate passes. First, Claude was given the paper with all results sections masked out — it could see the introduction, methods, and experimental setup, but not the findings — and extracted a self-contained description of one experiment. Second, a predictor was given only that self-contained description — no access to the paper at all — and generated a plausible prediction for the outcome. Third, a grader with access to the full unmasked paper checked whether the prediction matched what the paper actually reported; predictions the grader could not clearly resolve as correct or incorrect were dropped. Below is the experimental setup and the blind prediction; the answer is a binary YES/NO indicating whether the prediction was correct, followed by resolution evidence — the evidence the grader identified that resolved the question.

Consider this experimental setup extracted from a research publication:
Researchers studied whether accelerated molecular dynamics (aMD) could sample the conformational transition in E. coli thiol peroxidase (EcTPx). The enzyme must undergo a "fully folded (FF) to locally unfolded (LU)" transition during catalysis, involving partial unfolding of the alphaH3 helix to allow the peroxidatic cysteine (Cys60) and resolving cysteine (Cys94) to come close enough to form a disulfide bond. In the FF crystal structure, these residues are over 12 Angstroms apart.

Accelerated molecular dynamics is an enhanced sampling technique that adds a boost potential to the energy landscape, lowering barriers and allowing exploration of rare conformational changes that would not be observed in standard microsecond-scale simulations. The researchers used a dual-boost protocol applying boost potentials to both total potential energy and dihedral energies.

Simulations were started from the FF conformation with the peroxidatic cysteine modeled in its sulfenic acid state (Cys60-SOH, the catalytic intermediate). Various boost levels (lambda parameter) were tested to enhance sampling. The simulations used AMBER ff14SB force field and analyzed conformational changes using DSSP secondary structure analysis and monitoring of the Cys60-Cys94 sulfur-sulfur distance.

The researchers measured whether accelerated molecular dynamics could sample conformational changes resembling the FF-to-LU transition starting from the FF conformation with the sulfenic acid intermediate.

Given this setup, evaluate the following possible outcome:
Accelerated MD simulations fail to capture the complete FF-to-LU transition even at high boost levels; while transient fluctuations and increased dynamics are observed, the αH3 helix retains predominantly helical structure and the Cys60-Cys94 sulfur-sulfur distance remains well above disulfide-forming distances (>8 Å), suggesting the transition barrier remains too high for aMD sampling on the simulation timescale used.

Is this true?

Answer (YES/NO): NO